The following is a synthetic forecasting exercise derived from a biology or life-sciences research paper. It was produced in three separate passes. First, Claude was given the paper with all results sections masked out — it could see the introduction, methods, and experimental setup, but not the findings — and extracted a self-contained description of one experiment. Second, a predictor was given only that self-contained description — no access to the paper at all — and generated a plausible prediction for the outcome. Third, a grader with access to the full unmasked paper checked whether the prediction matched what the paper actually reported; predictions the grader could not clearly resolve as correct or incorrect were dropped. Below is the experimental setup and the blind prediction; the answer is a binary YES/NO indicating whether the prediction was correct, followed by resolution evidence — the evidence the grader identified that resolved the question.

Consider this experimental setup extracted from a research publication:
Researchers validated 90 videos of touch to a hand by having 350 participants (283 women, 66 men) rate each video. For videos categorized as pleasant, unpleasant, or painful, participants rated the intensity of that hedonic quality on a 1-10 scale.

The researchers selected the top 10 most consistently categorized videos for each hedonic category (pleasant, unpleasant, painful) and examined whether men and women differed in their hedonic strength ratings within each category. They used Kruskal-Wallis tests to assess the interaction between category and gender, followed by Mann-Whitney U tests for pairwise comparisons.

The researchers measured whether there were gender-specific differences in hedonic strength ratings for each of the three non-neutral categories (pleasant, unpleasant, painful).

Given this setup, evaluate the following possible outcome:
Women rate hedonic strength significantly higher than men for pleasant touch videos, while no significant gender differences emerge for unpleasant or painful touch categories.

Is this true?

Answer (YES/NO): NO